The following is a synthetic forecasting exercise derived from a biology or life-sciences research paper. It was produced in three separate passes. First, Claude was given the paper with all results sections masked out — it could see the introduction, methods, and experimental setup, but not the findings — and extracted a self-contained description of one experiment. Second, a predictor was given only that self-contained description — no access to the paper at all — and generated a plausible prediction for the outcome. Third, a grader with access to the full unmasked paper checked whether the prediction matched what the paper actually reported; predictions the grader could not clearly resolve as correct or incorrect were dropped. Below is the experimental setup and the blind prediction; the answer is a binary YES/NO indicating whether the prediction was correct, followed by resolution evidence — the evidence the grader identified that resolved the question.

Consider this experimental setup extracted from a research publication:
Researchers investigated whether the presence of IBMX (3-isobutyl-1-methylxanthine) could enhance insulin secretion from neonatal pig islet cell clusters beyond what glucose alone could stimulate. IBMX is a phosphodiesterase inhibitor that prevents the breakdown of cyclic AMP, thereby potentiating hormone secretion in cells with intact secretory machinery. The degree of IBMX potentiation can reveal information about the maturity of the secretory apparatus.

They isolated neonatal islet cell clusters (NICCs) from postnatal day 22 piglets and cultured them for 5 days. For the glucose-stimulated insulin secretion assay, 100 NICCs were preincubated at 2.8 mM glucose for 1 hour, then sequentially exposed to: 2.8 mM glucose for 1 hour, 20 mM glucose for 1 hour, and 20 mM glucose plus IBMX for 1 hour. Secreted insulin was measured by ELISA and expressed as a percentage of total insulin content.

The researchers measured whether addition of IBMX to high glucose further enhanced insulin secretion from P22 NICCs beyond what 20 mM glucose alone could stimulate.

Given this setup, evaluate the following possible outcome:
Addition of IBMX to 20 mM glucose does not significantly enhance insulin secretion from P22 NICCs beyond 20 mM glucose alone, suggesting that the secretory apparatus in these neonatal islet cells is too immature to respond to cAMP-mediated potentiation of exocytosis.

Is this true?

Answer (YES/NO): NO